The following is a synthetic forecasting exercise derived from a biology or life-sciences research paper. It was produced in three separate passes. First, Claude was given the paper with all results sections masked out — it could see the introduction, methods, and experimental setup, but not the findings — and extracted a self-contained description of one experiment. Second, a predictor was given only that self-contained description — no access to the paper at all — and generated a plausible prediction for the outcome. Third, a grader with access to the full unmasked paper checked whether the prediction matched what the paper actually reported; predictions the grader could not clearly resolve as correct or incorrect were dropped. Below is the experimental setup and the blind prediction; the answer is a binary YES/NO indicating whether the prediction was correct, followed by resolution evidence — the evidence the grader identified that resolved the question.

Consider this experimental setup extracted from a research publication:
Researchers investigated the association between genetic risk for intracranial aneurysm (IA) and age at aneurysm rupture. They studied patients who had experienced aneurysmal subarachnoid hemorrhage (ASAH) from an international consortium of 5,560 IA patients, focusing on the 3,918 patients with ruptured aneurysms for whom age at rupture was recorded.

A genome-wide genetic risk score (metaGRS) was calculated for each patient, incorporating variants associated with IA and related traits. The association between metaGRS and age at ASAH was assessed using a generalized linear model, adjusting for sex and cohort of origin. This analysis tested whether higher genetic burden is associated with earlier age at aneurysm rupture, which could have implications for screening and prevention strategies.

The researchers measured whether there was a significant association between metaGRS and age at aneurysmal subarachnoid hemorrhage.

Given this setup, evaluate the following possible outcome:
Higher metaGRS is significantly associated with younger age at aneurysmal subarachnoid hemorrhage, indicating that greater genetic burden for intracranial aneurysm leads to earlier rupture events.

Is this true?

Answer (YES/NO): YES